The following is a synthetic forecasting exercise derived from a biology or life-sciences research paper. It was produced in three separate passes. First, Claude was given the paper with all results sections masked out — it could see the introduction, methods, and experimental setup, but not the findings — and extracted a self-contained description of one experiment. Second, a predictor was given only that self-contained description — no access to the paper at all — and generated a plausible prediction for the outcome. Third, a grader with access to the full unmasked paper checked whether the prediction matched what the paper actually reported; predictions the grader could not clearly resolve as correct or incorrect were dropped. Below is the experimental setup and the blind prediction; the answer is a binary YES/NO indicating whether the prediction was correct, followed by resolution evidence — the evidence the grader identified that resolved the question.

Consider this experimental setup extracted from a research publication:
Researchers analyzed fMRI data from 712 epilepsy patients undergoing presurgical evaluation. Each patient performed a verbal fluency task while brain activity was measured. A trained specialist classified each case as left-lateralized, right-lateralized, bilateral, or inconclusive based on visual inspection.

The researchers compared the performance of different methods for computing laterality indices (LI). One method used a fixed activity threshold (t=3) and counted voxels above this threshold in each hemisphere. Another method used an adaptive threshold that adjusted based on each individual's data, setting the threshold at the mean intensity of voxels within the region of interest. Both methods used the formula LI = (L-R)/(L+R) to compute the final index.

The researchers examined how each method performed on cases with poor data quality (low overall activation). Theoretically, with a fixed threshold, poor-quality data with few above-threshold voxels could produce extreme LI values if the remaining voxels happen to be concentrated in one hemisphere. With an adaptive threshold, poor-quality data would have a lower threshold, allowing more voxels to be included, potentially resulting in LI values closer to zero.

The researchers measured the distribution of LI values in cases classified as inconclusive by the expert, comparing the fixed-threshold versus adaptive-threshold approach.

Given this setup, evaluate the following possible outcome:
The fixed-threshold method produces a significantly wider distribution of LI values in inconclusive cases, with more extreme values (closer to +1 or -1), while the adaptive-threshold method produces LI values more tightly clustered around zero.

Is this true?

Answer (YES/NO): YES